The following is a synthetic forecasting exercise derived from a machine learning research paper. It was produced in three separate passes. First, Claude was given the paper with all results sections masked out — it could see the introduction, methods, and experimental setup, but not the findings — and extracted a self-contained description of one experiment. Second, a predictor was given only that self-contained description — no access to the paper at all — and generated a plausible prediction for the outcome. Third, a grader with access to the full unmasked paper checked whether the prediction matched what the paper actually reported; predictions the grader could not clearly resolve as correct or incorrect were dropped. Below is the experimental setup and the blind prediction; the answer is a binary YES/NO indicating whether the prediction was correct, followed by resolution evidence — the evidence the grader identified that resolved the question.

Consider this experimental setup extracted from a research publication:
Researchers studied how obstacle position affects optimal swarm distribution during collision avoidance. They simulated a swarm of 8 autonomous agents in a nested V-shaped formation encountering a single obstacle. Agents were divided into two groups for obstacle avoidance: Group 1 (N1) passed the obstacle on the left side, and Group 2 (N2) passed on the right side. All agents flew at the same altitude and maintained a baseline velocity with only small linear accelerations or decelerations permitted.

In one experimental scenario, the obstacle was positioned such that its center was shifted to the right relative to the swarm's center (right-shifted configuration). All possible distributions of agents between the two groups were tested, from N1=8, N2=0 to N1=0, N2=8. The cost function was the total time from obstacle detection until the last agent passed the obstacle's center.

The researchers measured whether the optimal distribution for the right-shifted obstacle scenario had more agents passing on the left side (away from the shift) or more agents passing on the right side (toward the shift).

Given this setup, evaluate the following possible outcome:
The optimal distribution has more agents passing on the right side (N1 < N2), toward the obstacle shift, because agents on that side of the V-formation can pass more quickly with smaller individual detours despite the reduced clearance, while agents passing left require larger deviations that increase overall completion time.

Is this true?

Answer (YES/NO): YES